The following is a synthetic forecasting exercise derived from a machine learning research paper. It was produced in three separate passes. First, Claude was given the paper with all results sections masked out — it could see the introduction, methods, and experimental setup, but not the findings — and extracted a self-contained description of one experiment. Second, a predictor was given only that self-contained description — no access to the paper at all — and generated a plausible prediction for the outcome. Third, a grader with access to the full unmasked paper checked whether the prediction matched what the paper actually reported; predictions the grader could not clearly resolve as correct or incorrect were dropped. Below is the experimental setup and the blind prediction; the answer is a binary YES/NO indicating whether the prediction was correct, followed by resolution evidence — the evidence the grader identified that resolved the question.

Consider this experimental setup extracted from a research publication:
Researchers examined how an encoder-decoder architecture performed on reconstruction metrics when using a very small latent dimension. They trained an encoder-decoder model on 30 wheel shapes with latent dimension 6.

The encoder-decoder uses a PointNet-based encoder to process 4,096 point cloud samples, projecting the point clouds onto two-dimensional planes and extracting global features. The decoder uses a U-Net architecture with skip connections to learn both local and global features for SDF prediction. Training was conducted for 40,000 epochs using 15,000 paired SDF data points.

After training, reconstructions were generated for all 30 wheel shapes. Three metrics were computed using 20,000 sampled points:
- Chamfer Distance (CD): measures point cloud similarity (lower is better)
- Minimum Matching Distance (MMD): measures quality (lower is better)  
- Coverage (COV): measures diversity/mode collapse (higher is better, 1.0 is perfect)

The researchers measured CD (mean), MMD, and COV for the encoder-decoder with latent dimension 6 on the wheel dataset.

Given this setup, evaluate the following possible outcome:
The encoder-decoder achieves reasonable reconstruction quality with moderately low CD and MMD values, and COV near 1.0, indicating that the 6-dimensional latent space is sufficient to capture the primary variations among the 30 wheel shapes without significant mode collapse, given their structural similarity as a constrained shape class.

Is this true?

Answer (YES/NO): NO